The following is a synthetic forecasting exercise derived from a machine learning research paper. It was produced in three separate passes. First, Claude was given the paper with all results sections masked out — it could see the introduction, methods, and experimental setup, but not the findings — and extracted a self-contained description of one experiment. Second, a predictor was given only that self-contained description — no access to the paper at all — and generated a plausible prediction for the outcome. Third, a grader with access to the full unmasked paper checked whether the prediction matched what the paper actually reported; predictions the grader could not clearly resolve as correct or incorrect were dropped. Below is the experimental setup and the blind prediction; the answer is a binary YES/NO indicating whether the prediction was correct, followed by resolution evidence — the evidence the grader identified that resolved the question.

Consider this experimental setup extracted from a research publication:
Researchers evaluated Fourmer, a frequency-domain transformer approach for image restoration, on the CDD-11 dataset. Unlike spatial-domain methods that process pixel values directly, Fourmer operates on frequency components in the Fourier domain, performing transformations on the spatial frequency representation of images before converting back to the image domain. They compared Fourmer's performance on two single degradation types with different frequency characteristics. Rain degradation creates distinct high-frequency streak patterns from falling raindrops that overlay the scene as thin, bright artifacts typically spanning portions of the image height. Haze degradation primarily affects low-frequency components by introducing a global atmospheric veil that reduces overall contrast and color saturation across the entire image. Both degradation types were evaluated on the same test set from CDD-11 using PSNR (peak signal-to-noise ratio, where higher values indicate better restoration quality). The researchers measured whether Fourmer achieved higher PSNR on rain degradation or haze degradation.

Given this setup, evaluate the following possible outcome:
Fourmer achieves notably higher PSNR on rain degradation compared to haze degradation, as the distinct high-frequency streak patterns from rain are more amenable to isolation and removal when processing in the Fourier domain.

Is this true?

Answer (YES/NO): YES